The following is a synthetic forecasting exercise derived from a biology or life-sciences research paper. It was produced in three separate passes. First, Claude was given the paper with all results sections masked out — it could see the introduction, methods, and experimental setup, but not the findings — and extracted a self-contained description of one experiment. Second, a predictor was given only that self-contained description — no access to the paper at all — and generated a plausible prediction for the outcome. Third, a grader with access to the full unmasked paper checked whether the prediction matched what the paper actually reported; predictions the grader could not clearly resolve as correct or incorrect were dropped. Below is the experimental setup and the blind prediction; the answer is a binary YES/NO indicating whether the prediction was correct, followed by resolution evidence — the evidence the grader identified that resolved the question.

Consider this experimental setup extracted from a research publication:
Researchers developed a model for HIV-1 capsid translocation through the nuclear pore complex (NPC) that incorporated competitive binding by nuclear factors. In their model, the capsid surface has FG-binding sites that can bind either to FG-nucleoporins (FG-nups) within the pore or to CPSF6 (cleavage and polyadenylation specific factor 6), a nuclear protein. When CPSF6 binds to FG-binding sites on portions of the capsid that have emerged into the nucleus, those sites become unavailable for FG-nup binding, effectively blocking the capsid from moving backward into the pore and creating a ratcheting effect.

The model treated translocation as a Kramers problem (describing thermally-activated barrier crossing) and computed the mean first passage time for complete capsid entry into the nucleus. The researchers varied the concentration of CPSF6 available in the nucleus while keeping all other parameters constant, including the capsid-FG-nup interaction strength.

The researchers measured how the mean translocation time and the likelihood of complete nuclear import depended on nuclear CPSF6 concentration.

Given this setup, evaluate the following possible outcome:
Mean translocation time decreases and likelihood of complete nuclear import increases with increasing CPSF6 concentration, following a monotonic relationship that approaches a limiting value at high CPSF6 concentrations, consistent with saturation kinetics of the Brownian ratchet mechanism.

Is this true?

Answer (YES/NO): YES